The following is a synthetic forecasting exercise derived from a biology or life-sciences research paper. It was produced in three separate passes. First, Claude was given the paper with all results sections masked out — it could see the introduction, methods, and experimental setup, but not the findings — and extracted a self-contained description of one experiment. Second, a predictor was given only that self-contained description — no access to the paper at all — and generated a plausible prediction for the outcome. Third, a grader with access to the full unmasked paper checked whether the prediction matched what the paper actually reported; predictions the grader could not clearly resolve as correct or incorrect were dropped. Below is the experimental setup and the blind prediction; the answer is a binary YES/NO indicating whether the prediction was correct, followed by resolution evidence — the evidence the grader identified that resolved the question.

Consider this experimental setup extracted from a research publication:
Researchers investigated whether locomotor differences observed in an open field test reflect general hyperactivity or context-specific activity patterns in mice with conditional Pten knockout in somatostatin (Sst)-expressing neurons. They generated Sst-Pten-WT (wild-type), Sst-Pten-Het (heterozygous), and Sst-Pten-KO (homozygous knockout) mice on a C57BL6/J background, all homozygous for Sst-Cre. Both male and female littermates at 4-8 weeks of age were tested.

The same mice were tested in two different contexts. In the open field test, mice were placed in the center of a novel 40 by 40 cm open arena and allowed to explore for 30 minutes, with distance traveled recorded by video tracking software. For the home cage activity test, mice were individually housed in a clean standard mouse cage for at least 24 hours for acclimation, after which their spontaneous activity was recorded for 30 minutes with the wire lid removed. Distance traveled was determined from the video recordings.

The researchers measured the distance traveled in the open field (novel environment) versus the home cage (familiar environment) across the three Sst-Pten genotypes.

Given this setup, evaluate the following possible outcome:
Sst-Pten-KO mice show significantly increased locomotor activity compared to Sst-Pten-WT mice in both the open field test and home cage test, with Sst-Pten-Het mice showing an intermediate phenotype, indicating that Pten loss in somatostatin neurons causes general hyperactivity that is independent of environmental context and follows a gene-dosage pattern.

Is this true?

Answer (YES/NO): NO